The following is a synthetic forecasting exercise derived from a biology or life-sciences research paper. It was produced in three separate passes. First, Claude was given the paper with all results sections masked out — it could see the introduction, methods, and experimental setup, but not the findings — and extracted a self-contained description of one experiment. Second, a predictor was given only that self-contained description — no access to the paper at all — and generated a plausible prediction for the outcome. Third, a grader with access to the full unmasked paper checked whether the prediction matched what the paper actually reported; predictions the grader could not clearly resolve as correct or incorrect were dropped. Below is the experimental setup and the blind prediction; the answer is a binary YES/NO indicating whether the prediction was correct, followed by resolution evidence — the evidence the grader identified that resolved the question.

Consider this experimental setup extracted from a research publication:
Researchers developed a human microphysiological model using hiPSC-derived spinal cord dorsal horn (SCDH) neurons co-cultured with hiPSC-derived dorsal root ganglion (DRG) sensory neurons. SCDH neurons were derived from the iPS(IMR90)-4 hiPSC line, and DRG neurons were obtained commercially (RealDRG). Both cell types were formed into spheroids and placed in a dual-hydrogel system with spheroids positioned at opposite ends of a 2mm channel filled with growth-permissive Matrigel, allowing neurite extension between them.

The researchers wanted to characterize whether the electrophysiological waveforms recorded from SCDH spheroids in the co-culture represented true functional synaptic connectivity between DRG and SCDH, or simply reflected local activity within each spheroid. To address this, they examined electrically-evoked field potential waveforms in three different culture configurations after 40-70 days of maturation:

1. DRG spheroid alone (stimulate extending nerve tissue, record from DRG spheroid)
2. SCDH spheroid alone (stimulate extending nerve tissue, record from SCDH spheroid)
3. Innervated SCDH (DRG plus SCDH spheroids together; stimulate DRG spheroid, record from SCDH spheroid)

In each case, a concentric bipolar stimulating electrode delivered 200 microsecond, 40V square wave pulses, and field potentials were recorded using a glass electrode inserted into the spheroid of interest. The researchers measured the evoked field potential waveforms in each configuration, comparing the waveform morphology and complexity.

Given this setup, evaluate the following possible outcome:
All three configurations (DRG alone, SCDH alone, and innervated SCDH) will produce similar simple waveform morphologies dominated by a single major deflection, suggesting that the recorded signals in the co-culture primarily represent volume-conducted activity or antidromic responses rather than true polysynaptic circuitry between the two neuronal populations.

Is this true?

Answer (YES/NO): NO